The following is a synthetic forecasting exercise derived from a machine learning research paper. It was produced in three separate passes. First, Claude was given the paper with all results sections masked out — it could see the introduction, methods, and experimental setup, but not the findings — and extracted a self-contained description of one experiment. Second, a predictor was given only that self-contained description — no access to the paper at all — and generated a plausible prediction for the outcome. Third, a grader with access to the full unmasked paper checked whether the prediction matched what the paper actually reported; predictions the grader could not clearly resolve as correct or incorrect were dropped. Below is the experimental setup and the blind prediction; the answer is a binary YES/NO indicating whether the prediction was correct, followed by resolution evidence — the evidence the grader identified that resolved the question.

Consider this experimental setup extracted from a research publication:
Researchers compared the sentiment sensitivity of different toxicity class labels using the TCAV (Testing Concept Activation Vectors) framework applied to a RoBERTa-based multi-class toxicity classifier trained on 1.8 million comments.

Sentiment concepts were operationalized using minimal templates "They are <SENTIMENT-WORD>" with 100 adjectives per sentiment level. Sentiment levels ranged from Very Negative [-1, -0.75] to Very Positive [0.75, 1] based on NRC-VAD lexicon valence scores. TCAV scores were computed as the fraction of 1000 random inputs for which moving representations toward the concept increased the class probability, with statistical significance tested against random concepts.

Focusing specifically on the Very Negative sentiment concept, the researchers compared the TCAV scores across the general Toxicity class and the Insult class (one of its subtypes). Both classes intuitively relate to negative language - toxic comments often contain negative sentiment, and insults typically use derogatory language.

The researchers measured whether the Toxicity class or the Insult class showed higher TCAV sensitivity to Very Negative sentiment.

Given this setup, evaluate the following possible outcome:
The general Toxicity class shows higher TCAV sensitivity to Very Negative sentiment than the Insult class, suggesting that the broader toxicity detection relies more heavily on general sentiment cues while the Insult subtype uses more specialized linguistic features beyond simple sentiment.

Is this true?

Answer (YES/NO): NO